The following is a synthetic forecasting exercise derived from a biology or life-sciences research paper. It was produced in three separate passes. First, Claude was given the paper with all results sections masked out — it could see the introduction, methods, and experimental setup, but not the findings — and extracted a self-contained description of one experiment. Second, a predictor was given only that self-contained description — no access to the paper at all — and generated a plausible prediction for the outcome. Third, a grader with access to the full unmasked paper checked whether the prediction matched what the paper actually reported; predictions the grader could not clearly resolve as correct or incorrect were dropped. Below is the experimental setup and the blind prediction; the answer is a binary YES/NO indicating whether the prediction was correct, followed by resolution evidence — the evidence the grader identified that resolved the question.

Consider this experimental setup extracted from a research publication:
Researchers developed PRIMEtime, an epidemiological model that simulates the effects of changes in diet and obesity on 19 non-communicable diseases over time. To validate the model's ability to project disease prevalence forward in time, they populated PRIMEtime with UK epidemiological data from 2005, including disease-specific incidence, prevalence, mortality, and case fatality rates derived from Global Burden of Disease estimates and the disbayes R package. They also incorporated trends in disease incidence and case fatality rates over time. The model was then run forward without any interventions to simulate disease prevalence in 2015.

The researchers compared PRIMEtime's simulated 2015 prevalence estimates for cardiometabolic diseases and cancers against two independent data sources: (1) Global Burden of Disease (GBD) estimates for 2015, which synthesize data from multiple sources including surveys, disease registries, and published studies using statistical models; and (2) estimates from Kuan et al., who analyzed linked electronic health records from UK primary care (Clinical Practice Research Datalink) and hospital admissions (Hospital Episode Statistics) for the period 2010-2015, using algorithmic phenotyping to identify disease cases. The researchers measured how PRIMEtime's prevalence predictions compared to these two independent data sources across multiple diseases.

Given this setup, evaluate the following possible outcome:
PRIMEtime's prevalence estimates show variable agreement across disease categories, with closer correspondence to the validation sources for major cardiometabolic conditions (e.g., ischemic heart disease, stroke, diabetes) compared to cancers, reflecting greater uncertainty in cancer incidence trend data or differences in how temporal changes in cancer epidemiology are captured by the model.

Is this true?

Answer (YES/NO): NO